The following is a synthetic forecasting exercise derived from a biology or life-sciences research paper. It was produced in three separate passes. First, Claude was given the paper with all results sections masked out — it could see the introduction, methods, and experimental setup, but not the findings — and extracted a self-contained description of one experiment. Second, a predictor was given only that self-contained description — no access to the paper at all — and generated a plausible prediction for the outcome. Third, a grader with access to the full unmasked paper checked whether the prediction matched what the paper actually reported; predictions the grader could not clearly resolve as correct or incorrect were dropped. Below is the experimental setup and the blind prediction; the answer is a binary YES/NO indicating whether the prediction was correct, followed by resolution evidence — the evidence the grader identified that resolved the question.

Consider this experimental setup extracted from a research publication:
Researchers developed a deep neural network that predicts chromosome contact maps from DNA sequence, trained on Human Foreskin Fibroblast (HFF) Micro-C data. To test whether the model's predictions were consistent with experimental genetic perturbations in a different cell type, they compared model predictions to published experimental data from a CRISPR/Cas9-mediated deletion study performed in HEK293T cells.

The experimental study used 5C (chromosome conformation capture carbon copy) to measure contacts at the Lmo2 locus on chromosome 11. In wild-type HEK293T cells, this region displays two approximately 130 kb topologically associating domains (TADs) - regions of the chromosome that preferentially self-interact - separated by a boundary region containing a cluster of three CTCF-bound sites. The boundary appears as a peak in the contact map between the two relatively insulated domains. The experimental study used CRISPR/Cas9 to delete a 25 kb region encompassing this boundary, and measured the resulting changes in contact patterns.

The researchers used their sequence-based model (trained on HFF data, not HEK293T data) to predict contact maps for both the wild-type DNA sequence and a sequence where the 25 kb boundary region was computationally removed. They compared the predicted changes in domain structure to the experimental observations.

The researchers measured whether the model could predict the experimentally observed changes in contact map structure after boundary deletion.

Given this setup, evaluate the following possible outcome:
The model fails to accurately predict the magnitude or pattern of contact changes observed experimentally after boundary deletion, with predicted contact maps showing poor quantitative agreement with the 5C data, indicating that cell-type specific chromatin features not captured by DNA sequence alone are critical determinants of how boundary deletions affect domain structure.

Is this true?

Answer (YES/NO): NO